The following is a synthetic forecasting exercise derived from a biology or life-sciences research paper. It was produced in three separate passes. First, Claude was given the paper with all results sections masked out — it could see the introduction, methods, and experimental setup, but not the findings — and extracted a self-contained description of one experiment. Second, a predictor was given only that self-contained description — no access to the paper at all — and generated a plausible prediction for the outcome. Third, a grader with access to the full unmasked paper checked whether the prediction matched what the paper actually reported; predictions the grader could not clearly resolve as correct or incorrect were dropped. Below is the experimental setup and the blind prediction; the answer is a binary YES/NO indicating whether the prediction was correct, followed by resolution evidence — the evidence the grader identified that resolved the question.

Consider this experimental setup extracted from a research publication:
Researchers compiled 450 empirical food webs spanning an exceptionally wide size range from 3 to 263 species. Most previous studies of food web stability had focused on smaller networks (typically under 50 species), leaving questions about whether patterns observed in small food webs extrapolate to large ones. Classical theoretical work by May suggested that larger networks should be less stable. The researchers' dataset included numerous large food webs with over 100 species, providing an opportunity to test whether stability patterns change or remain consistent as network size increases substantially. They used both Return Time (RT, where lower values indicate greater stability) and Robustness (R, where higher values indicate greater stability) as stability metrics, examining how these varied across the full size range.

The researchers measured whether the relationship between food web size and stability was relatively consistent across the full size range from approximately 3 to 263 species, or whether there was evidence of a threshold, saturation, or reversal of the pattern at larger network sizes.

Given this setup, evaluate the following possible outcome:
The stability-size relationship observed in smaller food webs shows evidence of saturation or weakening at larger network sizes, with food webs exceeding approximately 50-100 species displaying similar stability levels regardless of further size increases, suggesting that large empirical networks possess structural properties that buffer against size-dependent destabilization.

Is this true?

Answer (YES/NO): NO